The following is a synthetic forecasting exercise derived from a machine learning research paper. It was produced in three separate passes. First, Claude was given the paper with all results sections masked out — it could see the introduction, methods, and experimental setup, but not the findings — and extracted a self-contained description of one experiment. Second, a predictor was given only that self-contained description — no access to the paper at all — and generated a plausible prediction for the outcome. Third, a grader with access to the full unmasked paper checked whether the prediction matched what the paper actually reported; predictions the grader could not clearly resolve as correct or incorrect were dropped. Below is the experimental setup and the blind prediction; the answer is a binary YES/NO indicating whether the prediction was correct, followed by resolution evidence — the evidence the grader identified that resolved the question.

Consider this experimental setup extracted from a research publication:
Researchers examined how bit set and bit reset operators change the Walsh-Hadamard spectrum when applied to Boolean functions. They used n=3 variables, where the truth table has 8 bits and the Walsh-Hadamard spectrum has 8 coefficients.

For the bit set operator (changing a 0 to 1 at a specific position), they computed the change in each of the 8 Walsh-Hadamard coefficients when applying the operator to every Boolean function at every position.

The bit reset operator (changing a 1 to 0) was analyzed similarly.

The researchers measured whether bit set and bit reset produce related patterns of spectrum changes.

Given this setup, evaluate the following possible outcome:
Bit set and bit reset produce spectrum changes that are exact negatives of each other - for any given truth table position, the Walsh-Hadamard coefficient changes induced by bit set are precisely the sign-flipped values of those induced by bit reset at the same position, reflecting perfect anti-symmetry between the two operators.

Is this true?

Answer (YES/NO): YES